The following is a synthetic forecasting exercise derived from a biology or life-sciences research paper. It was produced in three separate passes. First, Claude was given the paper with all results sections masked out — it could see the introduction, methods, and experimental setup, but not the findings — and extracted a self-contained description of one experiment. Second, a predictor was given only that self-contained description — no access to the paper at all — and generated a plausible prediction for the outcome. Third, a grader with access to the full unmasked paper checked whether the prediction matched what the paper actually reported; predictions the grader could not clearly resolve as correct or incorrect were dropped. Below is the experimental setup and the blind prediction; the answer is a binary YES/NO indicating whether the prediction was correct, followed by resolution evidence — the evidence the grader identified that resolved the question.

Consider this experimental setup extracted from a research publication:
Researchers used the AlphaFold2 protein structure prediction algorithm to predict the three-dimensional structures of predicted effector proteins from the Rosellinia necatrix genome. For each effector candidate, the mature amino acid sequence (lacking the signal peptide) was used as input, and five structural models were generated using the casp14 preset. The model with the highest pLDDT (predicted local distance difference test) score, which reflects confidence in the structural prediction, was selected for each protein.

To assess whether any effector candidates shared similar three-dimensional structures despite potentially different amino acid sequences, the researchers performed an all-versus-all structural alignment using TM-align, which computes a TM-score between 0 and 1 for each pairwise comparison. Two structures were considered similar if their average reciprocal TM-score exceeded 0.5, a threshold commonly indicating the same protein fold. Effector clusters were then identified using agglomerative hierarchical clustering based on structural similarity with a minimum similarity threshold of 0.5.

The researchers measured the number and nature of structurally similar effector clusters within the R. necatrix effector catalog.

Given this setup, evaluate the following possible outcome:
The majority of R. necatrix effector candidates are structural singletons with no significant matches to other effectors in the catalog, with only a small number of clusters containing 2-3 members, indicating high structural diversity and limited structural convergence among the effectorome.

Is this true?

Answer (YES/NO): NO